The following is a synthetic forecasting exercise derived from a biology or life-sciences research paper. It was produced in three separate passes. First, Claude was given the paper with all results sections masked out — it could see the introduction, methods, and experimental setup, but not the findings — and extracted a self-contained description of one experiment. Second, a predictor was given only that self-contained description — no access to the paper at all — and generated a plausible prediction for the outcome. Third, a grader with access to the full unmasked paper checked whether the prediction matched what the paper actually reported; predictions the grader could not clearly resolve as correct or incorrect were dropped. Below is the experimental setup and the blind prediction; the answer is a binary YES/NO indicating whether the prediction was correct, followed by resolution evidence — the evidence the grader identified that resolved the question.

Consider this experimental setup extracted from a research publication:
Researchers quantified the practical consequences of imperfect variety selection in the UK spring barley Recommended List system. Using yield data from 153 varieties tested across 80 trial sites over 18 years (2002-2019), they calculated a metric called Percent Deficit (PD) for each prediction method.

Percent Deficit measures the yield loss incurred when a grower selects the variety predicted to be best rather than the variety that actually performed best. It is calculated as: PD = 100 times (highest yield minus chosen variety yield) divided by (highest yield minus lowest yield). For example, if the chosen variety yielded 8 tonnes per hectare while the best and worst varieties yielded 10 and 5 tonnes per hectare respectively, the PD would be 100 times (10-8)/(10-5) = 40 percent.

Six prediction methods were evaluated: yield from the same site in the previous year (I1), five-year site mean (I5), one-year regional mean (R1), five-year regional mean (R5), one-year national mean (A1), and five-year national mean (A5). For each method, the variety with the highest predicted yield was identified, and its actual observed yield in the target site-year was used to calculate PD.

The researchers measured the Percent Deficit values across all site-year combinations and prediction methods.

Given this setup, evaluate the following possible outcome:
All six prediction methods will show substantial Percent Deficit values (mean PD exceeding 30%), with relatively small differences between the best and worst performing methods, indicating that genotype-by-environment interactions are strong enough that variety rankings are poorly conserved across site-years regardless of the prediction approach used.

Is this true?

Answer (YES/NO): NO